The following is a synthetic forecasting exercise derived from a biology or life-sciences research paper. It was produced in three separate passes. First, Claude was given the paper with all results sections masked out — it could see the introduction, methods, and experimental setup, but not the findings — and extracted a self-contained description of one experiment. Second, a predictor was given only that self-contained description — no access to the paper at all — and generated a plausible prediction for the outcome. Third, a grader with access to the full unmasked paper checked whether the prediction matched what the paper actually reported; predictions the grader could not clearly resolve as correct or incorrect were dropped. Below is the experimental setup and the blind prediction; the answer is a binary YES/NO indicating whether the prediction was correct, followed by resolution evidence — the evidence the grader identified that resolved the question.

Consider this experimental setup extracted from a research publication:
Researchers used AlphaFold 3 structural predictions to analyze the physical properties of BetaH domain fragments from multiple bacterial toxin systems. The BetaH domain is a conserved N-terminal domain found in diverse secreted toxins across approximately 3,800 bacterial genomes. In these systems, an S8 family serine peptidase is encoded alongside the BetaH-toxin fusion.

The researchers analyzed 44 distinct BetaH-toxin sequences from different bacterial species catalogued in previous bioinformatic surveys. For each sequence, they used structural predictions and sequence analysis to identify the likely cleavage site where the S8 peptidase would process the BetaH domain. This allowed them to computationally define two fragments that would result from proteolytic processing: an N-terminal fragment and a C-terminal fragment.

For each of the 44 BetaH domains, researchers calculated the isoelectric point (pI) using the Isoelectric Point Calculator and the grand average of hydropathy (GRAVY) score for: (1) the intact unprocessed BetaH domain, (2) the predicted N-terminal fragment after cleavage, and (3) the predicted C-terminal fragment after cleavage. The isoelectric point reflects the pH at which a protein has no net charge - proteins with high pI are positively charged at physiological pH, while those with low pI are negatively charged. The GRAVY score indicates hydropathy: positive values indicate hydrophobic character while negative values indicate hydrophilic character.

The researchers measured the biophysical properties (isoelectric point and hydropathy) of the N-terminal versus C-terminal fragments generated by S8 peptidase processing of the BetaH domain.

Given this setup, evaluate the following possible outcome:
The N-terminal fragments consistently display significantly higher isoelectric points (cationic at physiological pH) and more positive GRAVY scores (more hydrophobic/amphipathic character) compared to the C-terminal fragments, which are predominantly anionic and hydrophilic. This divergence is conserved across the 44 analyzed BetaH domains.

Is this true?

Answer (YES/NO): NO